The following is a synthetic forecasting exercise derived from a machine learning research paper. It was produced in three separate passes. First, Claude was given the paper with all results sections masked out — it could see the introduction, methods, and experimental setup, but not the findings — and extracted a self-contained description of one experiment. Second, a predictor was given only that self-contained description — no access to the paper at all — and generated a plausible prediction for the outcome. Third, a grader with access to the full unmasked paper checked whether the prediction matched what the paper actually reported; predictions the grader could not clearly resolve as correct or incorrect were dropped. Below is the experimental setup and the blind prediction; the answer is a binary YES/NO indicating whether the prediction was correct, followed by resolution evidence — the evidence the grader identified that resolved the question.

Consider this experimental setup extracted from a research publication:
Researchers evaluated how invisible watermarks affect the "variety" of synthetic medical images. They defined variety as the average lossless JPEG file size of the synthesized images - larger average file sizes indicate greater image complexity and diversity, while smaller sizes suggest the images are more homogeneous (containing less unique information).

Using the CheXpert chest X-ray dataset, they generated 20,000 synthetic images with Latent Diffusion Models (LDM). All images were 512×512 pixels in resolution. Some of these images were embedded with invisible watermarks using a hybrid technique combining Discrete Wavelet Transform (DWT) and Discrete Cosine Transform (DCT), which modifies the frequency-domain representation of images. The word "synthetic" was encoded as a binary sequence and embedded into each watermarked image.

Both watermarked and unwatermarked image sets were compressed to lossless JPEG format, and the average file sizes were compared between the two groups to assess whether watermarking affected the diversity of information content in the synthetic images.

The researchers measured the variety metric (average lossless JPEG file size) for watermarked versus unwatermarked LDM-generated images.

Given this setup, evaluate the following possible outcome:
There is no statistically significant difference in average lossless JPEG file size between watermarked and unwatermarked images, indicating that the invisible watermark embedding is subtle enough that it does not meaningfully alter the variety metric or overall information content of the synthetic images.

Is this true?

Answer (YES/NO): YES